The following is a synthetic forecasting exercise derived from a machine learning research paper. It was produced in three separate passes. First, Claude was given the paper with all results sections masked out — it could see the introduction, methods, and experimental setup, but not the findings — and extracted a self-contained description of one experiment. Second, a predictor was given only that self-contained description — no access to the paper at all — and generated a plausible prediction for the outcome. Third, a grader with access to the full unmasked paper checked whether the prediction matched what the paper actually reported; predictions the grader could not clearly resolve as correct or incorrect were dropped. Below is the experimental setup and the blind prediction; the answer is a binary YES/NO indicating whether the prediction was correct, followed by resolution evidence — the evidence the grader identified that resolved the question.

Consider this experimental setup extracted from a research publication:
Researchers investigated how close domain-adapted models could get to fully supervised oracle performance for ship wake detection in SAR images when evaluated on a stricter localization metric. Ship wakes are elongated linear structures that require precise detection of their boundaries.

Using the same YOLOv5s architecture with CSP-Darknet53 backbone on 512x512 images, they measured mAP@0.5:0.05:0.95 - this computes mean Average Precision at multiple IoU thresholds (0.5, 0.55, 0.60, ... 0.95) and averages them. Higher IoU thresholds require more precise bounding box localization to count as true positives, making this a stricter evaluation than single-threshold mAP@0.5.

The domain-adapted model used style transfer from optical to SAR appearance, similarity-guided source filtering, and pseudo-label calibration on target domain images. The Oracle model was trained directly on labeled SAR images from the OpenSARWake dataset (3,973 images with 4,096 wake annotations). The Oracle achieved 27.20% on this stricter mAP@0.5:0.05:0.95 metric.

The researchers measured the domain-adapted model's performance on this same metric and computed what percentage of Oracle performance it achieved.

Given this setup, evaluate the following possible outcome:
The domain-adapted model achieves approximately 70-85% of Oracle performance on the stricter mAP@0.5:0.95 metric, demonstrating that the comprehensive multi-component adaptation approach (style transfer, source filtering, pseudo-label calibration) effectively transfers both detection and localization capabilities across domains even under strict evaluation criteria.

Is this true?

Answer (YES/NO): YES